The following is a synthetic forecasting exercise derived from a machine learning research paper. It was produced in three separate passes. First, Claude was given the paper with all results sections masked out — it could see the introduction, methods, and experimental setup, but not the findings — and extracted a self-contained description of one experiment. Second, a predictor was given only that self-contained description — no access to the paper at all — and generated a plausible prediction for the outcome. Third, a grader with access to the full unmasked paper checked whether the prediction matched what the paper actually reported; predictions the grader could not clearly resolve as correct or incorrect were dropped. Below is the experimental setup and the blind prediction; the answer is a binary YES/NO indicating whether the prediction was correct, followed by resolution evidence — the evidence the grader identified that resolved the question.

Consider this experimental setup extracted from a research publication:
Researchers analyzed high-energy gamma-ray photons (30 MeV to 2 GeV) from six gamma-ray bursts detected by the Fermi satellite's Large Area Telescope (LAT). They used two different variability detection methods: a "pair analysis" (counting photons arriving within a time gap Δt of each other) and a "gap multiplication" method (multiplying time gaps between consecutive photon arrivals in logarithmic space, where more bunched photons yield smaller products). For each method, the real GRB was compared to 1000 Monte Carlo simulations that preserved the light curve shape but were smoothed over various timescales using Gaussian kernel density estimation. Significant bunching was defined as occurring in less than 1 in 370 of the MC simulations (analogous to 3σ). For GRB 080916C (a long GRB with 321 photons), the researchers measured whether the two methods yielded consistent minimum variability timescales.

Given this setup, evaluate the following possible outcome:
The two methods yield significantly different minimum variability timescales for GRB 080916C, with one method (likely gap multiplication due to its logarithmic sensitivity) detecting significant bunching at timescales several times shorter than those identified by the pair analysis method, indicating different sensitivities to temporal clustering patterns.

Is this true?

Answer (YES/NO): NO